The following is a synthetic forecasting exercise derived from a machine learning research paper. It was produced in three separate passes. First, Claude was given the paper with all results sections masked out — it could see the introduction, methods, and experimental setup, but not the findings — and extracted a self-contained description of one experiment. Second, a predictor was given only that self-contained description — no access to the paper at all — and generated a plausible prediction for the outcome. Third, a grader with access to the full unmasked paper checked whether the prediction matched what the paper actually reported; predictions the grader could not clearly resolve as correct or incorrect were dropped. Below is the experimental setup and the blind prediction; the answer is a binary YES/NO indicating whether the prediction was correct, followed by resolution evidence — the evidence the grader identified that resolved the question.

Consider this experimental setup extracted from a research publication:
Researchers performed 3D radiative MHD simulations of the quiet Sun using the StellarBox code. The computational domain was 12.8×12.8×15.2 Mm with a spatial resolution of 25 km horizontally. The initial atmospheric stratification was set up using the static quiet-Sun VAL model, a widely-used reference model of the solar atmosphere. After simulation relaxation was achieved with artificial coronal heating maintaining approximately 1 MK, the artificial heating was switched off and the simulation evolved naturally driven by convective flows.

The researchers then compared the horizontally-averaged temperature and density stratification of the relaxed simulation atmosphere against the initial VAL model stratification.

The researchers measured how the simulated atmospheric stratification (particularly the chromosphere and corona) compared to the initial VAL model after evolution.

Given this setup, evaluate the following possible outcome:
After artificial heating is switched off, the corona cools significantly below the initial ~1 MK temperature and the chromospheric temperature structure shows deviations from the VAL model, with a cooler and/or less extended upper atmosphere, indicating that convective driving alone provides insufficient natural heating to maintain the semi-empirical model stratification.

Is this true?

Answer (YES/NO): NO